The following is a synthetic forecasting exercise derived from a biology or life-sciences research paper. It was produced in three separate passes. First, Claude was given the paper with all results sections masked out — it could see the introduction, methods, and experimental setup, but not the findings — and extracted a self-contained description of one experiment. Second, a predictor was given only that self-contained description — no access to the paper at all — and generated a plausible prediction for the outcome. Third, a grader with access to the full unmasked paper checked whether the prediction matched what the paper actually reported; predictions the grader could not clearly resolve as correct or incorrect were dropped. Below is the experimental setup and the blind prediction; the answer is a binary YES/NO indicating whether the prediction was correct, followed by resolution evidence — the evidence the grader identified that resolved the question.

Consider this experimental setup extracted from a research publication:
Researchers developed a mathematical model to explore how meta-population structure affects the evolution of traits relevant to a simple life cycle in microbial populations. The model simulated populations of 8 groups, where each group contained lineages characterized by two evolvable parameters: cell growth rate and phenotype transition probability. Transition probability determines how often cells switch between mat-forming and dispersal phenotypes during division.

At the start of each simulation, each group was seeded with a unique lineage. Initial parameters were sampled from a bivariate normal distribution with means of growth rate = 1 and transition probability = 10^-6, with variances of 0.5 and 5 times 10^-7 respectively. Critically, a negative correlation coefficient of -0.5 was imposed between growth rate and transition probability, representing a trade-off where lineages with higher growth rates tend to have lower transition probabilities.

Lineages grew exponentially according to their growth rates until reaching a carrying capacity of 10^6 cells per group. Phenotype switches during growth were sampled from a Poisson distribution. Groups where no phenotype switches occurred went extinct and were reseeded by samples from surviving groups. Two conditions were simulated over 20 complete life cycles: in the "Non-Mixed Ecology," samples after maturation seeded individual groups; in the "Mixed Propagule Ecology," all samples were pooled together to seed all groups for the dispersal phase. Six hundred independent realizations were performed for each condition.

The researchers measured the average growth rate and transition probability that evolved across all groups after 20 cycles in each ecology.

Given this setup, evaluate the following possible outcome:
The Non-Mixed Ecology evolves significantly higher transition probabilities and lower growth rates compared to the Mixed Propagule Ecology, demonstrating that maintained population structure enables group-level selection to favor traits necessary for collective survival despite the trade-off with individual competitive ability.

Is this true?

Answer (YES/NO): YES